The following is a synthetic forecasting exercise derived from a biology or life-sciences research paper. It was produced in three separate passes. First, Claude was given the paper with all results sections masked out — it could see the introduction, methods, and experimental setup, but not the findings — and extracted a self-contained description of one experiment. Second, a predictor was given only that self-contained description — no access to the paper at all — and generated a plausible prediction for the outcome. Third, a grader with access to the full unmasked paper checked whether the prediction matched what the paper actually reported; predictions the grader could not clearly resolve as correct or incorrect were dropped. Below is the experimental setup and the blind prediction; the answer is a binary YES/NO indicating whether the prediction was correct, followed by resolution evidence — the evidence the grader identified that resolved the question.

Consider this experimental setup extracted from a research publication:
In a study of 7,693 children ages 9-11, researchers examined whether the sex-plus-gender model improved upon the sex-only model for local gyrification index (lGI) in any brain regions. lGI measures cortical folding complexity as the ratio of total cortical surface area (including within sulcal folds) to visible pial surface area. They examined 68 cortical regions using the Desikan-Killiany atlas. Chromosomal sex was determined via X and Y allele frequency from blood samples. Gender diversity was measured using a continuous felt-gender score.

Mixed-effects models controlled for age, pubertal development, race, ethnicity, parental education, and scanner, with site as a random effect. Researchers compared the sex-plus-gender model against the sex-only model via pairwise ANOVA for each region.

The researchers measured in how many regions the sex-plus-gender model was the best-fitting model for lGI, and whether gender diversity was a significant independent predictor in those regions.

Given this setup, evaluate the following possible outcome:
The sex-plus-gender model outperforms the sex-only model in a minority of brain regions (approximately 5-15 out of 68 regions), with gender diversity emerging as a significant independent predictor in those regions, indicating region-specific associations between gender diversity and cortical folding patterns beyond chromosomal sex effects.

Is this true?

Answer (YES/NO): NO